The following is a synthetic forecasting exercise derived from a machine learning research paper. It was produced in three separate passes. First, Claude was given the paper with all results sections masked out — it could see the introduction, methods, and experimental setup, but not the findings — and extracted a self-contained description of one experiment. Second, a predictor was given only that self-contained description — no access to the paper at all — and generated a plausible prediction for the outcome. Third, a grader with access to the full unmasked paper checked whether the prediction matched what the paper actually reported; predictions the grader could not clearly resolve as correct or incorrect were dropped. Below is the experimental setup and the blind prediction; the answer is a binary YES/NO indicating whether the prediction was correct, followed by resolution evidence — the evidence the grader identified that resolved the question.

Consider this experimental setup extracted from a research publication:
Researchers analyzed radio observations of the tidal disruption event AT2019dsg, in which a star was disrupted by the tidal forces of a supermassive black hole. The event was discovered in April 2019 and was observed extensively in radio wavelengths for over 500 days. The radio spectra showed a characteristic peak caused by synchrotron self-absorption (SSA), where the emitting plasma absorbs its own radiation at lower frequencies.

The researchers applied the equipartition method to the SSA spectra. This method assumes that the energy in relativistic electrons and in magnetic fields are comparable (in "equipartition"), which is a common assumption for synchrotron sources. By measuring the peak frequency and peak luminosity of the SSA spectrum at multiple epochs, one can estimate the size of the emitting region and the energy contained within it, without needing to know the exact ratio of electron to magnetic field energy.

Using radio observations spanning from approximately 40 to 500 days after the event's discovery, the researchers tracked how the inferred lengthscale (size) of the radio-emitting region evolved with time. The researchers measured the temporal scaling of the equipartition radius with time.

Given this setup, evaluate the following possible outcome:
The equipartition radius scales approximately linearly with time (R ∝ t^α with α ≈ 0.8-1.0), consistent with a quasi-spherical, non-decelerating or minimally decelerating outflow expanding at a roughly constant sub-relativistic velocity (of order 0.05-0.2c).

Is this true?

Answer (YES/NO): YES